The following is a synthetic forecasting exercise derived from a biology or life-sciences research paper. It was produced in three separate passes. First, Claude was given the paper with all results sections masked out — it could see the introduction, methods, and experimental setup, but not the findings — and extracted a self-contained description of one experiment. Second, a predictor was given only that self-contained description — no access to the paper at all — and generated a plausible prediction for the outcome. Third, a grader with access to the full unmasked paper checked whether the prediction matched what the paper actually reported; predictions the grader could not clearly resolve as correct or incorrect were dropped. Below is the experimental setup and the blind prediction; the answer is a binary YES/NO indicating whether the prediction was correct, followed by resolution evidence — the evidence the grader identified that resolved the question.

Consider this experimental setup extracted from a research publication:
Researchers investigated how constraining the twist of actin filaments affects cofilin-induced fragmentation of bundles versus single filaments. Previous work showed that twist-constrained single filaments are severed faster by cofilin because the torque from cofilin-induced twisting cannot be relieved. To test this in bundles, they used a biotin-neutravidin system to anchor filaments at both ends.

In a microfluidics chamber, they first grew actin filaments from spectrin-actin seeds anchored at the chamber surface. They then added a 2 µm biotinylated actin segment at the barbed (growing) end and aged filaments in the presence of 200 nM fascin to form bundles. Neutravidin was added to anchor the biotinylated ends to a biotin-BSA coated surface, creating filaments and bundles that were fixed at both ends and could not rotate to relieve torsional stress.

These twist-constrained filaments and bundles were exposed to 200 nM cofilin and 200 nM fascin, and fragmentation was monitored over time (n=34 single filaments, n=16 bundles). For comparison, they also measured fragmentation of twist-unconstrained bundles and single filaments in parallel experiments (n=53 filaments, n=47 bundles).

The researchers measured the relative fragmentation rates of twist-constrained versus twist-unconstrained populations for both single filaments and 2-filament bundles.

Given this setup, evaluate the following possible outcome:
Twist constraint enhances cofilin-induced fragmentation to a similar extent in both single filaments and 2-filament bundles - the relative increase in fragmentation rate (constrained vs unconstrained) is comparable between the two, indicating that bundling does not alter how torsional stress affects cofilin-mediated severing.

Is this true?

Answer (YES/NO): NO